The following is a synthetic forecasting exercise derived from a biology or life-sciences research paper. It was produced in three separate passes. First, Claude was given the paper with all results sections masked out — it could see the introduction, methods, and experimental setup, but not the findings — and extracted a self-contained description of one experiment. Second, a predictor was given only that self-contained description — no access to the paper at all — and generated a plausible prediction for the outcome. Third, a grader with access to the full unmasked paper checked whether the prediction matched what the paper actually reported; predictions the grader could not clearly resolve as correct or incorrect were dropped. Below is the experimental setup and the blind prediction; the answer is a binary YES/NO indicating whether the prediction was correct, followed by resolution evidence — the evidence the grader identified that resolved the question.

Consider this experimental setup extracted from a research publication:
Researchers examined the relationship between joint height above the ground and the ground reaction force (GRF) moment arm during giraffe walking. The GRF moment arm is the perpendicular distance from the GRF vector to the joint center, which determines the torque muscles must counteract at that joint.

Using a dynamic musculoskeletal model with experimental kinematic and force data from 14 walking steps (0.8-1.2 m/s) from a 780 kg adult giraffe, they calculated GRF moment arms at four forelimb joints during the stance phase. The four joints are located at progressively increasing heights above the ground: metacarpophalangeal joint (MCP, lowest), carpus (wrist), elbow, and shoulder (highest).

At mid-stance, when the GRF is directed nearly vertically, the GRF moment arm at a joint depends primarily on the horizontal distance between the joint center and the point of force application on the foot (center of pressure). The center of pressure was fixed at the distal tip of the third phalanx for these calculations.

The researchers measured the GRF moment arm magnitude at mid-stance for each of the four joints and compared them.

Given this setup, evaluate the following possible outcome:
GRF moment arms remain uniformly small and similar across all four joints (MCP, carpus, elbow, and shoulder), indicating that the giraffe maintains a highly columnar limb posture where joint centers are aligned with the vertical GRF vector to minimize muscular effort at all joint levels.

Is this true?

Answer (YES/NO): NO